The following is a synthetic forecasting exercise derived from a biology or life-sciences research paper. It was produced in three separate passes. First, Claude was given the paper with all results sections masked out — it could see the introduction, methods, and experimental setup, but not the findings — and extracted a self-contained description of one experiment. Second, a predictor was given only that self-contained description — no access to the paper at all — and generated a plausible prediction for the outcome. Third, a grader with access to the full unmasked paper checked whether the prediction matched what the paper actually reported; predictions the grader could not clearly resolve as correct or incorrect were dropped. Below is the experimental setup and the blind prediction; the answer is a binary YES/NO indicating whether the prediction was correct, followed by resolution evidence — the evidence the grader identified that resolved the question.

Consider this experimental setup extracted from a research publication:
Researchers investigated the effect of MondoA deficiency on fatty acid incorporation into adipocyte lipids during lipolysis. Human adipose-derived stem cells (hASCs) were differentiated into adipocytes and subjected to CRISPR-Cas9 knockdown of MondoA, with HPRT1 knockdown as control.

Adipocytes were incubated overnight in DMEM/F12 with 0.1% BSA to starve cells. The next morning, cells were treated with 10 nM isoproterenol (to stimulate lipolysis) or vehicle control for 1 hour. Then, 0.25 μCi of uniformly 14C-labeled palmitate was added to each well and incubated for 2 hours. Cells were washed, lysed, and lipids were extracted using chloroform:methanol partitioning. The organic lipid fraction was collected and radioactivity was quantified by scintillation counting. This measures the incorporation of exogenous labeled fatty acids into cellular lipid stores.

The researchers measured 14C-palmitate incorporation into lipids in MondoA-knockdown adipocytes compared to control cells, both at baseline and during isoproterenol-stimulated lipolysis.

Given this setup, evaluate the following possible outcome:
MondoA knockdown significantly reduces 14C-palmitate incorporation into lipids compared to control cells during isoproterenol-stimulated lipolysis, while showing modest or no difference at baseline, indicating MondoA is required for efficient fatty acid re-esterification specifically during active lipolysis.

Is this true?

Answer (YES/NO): NO